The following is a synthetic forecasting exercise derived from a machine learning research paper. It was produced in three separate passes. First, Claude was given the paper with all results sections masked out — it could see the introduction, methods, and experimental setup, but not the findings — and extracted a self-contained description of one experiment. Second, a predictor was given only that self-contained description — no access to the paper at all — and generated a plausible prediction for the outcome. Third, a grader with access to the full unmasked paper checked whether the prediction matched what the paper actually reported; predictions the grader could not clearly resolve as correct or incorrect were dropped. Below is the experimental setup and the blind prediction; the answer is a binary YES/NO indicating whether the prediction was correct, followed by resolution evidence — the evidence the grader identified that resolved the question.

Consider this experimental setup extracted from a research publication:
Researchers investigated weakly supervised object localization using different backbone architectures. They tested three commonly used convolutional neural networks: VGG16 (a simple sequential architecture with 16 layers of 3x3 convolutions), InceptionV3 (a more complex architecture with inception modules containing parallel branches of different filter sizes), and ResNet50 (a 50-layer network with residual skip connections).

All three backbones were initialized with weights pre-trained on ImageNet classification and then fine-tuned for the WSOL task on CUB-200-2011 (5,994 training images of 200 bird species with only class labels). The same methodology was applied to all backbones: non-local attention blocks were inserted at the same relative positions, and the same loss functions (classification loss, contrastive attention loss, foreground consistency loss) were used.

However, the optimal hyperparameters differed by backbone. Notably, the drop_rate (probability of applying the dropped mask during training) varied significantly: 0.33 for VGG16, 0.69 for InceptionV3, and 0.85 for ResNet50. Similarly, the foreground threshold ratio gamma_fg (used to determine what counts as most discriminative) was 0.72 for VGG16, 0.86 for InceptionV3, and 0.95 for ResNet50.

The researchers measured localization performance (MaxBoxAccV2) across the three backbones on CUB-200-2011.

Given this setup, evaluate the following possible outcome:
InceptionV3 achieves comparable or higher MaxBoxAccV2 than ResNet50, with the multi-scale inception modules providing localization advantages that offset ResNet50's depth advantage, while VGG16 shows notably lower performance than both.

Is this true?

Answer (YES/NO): NO